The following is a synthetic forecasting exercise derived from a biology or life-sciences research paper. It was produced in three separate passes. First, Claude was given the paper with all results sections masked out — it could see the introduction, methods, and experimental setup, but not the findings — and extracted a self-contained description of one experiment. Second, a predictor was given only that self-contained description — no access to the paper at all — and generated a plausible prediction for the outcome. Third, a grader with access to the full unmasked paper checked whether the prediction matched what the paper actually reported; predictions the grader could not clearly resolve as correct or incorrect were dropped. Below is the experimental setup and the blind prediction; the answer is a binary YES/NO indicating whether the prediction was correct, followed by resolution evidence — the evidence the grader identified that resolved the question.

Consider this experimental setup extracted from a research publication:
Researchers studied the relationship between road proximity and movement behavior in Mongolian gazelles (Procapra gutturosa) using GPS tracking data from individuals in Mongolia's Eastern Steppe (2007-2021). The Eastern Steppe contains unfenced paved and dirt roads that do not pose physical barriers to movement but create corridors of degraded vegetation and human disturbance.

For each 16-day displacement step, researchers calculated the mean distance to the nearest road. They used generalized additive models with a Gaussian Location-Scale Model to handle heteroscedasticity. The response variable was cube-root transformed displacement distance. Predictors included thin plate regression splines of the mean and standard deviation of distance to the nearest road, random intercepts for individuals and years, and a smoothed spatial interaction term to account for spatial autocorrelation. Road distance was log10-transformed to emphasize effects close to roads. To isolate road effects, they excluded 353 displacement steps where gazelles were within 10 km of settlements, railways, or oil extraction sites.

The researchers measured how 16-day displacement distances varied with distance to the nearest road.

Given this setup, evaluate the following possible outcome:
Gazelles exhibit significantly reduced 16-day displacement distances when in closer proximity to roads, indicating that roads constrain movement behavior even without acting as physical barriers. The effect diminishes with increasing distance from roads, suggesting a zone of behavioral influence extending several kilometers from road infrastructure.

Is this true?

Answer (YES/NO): YES